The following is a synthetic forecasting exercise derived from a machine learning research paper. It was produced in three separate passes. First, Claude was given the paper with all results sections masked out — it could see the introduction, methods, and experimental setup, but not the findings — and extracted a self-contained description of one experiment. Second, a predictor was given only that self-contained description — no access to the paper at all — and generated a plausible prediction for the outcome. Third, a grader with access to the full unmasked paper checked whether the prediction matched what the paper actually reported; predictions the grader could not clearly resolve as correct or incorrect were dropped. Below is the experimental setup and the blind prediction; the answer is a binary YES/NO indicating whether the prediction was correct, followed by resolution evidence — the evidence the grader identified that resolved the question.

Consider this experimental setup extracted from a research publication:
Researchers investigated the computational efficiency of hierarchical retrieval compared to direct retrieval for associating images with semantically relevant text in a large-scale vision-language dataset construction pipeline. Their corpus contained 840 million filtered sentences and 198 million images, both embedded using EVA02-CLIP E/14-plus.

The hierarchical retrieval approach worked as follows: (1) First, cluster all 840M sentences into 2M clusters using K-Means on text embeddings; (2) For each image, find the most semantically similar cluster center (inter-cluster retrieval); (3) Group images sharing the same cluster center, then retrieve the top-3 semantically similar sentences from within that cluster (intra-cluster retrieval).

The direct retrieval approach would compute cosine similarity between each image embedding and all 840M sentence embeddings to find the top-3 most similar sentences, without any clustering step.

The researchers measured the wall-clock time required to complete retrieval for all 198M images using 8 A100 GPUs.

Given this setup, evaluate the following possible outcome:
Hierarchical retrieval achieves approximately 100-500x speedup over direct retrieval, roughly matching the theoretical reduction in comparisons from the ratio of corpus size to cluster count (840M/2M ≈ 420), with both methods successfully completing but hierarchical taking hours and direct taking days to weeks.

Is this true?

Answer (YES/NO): NO